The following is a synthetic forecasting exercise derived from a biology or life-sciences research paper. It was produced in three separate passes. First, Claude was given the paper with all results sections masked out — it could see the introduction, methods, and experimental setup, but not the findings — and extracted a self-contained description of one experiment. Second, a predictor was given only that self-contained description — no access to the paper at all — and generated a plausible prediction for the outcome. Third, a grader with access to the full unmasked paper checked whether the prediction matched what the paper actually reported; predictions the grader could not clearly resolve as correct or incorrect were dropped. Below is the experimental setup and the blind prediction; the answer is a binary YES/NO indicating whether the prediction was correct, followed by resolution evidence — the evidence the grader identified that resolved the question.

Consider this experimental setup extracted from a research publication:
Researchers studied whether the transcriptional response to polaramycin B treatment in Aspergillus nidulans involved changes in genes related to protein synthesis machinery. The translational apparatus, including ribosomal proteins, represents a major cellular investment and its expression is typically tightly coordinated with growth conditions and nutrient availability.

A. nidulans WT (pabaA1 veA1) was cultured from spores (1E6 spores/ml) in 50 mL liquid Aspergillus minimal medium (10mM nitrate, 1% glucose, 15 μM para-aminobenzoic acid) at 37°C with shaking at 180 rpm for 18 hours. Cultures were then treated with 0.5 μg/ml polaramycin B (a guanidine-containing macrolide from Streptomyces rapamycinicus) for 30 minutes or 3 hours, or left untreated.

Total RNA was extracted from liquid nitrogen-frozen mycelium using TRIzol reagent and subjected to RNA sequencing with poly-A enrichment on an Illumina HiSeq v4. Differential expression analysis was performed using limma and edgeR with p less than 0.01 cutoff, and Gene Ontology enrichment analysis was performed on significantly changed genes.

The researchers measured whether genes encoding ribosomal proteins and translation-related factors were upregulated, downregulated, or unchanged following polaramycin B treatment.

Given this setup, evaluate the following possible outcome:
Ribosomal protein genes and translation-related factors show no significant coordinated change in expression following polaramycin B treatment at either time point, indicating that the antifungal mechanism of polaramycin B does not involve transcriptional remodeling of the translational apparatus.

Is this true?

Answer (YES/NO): NO